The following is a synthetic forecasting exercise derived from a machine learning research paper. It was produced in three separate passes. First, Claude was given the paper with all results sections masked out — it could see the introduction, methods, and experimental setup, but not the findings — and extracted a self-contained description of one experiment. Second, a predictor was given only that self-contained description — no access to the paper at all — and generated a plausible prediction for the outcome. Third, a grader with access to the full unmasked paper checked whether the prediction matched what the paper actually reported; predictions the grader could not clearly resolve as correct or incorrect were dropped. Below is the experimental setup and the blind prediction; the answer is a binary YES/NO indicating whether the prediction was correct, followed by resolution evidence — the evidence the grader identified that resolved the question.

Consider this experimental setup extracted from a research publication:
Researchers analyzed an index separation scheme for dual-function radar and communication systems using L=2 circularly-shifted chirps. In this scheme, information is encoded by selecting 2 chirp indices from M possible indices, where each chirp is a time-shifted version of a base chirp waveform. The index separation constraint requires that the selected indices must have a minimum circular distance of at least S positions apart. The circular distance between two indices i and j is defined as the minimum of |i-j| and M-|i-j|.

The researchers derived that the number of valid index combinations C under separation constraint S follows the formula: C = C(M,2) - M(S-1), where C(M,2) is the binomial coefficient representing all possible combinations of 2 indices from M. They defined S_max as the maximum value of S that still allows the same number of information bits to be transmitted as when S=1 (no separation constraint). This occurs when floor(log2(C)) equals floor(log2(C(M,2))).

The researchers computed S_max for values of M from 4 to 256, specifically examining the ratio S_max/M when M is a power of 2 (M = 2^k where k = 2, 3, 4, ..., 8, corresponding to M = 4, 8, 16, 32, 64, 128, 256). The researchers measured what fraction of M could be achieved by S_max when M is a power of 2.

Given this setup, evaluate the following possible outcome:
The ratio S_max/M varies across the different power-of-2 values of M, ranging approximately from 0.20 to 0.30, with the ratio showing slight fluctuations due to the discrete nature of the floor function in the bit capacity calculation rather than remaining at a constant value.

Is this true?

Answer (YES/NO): NO